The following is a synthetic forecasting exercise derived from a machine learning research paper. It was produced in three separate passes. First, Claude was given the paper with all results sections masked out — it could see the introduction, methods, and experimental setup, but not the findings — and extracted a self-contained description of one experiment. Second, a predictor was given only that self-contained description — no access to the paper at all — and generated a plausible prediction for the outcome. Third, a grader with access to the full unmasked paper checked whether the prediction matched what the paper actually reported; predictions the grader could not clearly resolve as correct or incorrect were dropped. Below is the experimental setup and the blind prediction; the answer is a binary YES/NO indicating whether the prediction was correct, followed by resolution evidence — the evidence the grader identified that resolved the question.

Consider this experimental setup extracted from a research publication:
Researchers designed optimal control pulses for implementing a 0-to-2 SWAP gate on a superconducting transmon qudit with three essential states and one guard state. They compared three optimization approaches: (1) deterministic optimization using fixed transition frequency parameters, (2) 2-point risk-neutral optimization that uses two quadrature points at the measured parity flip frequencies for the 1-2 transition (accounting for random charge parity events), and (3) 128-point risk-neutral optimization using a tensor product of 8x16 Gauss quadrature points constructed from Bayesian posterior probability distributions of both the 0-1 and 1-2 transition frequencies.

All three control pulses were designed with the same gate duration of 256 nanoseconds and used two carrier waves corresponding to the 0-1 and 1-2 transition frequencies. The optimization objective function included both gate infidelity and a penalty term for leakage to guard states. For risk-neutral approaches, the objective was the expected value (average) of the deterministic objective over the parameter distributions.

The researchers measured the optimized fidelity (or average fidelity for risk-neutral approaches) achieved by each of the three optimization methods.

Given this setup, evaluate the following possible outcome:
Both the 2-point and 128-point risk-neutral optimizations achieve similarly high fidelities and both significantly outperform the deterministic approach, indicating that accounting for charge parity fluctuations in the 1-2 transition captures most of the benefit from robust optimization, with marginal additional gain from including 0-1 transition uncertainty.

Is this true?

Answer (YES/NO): NO